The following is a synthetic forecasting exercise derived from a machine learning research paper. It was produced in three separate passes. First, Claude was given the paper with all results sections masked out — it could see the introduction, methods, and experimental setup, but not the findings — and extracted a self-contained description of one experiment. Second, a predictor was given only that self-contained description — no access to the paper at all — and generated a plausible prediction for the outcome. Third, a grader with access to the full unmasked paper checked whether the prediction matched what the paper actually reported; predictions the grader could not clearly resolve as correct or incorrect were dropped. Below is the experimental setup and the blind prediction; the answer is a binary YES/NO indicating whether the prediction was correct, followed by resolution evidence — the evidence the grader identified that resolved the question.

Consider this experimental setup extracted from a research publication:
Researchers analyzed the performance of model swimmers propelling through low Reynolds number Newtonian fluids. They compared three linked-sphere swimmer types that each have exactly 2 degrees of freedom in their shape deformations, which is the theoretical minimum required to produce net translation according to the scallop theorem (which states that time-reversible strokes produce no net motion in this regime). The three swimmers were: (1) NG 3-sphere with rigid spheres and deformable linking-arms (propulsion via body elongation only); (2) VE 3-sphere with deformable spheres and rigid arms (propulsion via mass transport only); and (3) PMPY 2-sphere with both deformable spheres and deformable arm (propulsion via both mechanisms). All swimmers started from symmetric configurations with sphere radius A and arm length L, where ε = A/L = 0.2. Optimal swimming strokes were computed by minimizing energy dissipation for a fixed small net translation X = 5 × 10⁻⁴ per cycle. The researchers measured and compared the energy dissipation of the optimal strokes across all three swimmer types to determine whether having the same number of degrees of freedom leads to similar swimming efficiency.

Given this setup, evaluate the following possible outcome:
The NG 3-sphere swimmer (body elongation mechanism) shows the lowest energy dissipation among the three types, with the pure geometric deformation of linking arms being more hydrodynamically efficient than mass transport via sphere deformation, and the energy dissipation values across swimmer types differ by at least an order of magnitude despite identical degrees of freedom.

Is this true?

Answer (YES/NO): NO